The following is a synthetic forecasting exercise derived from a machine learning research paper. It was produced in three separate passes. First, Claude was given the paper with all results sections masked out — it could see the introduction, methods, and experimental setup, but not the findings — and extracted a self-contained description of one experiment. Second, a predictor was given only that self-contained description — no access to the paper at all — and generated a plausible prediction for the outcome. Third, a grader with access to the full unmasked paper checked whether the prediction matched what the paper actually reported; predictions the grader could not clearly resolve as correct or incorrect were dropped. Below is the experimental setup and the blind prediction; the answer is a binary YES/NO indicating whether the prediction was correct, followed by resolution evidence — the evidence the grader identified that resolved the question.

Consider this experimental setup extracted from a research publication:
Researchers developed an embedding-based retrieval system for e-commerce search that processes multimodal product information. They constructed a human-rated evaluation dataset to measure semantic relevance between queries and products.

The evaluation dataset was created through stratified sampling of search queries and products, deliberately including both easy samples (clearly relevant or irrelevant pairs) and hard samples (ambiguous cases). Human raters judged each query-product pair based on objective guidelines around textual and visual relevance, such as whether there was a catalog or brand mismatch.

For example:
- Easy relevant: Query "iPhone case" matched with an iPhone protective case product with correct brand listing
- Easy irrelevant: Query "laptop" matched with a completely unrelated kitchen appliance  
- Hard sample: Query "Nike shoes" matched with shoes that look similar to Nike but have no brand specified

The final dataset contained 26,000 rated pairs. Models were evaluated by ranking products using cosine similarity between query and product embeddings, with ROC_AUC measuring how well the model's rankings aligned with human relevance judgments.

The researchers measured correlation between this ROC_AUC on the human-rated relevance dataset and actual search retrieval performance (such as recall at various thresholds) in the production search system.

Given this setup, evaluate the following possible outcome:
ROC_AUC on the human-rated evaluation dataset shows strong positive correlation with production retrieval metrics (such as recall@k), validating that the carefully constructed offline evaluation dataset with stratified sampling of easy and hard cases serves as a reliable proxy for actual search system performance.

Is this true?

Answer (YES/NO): YES